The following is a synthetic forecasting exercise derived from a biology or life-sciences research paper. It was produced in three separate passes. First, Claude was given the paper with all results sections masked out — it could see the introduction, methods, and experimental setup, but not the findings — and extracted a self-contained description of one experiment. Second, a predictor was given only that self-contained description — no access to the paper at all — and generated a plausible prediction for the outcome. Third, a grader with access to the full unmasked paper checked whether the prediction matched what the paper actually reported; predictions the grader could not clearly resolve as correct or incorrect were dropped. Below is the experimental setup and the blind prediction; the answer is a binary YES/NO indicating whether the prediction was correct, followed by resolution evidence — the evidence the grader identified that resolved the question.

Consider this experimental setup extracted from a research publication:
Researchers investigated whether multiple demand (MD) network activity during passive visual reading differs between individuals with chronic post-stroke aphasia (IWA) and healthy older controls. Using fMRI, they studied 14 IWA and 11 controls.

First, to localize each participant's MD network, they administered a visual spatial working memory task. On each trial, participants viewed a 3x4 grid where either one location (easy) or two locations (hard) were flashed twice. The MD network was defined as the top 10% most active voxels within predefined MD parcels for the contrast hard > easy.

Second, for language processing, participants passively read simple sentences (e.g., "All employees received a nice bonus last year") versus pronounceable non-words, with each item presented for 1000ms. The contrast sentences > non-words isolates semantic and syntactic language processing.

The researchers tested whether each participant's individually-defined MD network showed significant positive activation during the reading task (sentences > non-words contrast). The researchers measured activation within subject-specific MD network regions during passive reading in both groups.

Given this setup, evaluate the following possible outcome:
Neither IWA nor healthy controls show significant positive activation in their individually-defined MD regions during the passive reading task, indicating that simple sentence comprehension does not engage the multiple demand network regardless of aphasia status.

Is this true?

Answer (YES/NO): YES